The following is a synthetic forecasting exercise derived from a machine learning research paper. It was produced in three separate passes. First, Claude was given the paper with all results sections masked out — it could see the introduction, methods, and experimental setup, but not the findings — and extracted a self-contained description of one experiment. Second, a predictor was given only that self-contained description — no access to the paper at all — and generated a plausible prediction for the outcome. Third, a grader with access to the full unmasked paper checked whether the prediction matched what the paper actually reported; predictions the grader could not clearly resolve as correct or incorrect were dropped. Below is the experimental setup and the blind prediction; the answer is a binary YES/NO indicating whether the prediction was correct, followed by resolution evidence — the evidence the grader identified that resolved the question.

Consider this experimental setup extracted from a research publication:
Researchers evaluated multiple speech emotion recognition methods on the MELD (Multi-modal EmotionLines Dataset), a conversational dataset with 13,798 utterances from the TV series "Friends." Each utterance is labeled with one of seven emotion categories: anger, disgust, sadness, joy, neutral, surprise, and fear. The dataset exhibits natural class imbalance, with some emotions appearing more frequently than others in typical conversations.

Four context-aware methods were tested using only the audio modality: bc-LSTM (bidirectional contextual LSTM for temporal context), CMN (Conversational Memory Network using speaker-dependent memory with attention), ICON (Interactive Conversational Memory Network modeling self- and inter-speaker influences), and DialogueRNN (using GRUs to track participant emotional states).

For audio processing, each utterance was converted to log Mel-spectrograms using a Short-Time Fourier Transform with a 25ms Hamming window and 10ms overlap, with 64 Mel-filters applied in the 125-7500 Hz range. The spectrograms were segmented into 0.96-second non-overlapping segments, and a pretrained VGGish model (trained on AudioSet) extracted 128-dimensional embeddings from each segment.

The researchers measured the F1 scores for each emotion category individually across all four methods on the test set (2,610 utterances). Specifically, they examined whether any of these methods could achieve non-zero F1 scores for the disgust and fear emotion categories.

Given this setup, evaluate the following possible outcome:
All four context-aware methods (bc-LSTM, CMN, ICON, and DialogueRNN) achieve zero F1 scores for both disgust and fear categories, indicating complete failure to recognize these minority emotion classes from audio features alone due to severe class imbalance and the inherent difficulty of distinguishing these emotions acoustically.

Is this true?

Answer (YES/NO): NO